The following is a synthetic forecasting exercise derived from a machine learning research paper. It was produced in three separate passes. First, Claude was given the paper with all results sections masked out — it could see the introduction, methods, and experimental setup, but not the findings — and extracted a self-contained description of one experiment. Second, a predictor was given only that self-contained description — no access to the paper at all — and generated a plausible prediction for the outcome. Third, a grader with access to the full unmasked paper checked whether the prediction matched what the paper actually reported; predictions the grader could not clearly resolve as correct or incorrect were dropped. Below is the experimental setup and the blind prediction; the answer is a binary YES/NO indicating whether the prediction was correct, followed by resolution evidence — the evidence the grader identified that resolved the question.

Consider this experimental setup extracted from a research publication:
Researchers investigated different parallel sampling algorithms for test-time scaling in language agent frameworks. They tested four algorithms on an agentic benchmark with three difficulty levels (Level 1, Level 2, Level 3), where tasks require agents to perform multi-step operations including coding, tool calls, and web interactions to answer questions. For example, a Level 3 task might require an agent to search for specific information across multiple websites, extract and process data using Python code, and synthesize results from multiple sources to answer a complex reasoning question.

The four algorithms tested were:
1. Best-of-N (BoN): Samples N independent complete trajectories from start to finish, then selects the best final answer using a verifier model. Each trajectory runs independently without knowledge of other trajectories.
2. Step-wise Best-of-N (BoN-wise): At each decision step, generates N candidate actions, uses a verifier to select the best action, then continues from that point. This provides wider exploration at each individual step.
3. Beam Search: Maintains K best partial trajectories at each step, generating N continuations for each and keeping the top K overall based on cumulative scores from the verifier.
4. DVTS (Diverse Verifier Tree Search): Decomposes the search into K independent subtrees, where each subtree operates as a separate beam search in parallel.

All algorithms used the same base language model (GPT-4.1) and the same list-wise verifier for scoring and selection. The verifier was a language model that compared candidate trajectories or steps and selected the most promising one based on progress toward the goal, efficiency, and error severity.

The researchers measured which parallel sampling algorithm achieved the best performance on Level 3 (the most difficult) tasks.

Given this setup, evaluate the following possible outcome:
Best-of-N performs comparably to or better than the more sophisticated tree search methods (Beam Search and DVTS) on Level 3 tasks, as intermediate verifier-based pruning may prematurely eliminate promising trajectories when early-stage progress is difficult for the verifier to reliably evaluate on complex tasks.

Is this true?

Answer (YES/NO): YES